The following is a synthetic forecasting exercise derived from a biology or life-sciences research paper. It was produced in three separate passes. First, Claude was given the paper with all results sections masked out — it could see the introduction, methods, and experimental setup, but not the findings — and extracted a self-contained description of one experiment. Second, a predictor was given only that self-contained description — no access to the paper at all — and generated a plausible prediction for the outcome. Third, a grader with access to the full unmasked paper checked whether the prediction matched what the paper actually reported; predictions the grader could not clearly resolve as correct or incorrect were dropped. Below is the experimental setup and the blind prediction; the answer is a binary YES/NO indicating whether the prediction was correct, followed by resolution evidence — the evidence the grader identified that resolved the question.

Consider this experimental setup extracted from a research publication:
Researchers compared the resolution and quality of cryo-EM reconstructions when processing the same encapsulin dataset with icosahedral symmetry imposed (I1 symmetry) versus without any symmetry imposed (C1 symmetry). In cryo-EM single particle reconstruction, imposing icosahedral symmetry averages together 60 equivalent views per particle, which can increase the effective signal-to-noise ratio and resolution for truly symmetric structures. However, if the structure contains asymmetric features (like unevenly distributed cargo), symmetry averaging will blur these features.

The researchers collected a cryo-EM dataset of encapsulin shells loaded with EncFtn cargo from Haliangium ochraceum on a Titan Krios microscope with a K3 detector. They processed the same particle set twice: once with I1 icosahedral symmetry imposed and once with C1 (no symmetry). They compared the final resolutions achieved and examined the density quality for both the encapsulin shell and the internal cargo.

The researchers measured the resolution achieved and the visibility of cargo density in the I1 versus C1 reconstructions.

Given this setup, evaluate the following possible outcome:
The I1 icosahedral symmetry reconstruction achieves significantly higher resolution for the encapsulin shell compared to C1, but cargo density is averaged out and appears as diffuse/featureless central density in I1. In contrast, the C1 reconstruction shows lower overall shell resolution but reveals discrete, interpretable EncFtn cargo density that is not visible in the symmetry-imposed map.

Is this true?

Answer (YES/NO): YES